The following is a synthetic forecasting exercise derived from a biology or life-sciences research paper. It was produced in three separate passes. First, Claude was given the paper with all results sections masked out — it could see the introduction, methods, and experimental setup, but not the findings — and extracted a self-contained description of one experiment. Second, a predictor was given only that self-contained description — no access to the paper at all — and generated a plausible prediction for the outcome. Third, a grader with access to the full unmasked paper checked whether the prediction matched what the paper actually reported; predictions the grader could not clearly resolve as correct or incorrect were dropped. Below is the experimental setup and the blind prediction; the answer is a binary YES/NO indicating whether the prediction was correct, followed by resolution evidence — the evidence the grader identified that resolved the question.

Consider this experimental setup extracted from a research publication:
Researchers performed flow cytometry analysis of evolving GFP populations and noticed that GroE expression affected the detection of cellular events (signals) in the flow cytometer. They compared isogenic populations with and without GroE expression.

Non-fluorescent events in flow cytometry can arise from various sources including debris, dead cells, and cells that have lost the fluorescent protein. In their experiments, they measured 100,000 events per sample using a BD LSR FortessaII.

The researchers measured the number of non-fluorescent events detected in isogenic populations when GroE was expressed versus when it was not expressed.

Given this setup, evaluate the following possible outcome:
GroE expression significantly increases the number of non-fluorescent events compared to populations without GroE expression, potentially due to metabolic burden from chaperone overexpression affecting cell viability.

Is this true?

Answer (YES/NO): YES